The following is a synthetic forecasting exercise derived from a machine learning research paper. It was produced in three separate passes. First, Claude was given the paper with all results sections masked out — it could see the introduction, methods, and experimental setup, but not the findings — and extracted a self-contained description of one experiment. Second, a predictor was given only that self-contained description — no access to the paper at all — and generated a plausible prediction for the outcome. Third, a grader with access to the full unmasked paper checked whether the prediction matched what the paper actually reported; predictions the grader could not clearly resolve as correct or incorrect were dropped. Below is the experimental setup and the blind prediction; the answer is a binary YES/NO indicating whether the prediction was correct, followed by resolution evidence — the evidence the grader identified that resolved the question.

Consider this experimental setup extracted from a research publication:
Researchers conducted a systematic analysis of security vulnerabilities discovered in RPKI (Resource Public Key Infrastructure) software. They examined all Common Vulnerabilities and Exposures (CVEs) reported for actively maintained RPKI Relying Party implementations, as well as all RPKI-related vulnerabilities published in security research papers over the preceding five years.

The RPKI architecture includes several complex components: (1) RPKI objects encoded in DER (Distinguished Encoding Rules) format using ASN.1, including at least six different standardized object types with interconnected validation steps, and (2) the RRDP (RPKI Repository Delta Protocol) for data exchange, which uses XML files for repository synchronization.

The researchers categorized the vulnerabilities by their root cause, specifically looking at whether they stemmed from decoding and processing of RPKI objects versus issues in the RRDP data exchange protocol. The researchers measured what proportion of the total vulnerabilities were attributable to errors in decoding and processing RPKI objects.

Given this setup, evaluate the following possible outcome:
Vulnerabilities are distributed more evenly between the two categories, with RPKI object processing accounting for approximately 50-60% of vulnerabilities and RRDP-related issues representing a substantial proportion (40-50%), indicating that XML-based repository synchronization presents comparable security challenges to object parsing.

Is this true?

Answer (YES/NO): NO